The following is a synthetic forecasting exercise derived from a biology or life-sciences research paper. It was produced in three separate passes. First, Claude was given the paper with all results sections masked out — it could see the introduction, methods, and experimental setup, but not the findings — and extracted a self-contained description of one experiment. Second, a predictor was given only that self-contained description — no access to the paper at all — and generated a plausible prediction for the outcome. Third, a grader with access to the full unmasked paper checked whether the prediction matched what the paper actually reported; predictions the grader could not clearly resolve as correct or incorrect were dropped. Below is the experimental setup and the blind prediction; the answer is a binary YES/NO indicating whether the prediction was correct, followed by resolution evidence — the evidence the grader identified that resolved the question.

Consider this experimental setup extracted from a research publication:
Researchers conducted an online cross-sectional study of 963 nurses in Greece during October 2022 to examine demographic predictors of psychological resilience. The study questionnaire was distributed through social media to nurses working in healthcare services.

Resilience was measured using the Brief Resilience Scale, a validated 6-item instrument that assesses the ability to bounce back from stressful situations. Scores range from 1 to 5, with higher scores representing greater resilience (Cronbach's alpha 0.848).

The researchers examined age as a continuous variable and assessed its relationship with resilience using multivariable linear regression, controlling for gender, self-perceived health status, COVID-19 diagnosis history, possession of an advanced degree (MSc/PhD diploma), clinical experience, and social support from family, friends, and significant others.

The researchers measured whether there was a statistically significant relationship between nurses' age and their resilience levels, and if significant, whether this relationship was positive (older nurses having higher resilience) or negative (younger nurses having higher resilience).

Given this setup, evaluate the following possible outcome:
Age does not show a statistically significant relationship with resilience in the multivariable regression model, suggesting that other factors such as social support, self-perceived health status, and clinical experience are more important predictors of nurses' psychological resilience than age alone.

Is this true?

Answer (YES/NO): NO